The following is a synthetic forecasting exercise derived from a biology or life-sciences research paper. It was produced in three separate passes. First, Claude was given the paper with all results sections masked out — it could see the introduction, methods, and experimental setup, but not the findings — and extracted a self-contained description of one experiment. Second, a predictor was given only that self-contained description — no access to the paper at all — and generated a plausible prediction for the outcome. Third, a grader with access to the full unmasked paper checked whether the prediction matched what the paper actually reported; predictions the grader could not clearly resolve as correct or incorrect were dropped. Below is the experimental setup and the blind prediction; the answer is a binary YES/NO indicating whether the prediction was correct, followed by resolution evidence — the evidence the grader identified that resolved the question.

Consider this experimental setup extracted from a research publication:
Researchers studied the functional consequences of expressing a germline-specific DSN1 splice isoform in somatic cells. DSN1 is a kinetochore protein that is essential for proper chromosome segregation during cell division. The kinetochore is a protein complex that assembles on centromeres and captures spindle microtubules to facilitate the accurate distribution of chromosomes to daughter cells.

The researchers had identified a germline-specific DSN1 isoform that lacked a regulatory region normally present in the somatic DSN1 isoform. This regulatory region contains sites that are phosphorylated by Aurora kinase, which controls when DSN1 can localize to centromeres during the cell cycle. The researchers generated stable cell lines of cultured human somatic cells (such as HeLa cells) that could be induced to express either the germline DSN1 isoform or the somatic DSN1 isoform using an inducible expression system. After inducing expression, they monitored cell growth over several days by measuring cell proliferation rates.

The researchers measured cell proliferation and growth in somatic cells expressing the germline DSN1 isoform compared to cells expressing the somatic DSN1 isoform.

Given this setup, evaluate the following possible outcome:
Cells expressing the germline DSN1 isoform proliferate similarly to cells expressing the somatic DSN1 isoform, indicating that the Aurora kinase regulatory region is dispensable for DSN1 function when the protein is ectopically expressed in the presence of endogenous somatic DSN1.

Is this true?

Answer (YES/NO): NO